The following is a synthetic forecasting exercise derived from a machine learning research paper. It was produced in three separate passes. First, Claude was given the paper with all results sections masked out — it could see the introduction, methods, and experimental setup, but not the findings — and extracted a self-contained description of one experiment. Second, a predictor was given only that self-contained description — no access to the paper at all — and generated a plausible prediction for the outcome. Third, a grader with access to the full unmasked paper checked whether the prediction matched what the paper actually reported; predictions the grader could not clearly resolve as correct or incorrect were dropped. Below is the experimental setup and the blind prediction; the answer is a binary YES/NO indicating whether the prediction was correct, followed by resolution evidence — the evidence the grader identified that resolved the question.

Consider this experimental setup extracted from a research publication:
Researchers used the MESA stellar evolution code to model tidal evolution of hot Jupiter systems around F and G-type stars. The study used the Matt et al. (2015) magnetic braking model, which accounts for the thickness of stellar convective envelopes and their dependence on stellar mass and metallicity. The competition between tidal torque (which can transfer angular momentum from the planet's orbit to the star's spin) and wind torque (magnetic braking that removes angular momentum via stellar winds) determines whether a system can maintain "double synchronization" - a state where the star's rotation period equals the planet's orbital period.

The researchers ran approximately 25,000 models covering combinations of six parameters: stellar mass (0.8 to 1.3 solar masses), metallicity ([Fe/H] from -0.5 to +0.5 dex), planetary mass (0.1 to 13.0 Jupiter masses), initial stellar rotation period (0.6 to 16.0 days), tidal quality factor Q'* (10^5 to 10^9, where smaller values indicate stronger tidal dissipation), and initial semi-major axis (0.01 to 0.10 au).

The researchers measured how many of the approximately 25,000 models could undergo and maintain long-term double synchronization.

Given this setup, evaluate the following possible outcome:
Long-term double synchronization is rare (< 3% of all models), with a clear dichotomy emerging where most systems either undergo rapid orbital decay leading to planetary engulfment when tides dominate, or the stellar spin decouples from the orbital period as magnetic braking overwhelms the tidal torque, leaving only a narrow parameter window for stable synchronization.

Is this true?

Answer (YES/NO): YES